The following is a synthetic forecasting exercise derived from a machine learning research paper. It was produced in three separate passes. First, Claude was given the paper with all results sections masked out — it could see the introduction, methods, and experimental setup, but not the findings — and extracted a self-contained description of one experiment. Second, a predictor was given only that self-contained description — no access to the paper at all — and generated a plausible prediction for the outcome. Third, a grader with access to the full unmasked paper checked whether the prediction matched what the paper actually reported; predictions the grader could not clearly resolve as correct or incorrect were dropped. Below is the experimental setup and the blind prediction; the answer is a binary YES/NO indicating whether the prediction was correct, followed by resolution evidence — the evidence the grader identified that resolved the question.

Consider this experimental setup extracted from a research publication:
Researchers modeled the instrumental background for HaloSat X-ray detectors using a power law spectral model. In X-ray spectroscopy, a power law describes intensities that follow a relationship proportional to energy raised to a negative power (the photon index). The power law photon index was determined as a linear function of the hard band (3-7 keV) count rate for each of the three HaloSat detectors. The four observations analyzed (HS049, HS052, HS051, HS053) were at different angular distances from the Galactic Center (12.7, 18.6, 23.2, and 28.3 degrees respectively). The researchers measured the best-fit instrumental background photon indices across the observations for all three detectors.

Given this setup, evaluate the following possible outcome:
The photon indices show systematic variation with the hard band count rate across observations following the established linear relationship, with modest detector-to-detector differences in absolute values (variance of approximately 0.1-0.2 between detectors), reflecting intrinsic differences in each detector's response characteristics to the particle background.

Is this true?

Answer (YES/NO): NO